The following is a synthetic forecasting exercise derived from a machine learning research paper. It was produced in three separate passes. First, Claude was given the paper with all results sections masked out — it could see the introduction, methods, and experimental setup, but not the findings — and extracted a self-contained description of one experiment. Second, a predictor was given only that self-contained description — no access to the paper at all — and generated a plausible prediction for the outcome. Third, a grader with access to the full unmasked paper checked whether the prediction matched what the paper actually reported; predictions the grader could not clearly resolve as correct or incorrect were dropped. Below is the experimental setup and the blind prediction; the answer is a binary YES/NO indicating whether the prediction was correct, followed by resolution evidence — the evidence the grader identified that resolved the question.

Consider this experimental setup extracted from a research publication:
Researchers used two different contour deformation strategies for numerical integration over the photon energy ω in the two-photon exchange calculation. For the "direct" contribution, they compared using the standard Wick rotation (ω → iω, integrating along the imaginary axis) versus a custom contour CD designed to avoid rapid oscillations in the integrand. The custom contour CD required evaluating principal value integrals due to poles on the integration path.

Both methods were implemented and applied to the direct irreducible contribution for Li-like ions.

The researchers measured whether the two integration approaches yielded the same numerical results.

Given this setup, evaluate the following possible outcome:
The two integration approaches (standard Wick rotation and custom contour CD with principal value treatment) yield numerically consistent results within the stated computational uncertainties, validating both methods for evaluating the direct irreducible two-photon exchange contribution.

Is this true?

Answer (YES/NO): YES